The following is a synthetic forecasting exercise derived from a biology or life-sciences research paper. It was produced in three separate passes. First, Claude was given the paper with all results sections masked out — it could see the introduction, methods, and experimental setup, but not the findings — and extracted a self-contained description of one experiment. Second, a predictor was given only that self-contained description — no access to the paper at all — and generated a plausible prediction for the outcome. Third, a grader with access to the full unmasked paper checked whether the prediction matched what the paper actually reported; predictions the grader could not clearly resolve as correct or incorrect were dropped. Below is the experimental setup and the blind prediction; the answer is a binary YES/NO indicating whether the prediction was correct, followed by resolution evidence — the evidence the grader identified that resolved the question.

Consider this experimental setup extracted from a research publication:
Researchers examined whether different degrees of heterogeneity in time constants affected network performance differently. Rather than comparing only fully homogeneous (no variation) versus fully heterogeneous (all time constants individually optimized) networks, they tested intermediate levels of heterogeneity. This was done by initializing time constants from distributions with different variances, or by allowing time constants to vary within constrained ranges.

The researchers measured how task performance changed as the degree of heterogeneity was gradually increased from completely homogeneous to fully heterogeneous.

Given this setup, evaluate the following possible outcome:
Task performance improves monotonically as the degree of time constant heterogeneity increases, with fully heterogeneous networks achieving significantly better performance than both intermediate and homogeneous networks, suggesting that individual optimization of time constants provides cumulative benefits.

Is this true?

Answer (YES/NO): YES